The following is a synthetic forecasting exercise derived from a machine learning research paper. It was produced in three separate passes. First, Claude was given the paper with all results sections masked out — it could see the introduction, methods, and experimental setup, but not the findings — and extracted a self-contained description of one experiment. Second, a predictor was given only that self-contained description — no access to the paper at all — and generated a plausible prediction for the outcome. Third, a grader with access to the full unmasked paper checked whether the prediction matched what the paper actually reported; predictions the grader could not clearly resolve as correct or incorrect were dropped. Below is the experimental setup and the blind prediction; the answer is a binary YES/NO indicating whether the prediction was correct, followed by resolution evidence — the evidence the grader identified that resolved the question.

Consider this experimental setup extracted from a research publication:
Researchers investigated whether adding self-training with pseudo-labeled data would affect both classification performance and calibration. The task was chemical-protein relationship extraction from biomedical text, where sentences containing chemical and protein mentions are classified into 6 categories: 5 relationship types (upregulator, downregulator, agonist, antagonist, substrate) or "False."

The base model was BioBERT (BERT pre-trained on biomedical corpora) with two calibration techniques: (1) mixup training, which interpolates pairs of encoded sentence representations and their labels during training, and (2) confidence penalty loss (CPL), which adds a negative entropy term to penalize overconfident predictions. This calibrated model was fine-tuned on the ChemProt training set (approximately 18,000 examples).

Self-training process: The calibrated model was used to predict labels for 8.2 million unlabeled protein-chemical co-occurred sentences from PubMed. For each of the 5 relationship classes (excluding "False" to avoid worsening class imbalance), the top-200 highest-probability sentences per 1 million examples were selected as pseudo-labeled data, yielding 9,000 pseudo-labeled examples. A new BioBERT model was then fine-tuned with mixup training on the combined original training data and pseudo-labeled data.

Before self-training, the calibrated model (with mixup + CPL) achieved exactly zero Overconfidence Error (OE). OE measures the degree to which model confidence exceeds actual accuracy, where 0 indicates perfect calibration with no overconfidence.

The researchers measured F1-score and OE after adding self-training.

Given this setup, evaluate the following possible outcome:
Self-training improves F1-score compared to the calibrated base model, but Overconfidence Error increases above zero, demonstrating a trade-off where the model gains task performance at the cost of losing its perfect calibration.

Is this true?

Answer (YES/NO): YES